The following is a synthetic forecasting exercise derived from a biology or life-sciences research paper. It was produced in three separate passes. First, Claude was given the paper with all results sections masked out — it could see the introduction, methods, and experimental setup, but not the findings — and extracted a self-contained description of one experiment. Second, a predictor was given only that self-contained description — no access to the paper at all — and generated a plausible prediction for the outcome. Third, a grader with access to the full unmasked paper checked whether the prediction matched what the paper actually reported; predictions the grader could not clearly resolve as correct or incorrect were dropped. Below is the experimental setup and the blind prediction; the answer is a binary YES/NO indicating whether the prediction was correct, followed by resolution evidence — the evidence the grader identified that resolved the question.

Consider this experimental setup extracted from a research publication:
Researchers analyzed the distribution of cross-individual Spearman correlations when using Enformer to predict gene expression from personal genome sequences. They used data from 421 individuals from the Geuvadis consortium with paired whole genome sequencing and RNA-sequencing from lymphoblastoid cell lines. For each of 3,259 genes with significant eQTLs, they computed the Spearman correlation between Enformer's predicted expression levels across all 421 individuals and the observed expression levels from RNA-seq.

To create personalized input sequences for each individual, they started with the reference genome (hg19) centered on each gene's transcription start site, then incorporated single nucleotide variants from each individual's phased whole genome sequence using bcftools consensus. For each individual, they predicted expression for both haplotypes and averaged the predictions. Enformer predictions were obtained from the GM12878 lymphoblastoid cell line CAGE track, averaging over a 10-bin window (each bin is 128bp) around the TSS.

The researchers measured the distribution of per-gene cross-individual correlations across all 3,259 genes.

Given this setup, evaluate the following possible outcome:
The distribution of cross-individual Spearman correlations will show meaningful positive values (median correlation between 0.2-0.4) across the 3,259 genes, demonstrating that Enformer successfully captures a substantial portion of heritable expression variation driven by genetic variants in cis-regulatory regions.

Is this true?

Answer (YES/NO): NO